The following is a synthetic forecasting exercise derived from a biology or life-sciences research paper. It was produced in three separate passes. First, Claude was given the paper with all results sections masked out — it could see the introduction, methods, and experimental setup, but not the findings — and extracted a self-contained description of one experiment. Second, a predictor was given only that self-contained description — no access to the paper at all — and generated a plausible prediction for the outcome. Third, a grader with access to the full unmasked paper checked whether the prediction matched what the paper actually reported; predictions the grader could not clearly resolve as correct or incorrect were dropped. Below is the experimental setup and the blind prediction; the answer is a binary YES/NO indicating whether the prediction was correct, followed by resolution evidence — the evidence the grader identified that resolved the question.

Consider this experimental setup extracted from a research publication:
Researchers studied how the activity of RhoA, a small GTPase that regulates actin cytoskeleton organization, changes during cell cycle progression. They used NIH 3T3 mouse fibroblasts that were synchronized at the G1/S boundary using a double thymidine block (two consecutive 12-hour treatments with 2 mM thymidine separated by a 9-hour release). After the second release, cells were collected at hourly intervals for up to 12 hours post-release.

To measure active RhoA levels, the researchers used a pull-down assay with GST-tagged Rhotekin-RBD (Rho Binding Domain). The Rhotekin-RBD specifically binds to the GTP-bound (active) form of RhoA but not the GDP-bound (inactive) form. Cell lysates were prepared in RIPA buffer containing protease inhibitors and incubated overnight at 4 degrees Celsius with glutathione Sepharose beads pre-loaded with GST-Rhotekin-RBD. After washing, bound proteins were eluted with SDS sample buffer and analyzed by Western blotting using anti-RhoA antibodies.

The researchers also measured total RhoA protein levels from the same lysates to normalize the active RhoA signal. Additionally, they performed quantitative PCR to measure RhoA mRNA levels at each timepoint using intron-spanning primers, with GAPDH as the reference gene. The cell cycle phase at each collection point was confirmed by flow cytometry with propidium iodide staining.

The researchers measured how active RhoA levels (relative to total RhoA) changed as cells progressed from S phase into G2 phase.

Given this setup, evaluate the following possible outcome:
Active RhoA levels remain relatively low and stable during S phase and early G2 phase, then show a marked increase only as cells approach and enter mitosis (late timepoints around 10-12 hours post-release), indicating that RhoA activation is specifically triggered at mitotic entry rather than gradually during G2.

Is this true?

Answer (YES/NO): NO